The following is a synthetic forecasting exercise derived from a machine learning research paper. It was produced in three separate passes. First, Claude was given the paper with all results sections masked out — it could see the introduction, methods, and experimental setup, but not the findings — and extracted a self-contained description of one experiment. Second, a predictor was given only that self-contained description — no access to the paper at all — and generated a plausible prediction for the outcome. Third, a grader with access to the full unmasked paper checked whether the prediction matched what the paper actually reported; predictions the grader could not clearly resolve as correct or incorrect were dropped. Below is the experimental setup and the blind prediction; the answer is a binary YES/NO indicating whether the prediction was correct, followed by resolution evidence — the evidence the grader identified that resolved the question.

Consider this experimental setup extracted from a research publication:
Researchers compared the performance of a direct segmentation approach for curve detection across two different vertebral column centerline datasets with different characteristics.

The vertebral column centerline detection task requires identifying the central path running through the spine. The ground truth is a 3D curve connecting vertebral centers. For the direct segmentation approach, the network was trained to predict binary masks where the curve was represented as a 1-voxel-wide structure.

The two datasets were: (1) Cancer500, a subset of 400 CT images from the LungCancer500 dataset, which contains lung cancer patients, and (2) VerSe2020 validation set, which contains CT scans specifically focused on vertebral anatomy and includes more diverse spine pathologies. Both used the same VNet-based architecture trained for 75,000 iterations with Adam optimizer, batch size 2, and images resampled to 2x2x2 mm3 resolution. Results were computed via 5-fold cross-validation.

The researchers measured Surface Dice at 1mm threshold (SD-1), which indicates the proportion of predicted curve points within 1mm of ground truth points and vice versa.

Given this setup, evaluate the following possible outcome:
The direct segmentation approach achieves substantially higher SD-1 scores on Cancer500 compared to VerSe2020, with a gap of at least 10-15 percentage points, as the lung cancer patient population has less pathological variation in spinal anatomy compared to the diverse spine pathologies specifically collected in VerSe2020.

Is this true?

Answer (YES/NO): NO